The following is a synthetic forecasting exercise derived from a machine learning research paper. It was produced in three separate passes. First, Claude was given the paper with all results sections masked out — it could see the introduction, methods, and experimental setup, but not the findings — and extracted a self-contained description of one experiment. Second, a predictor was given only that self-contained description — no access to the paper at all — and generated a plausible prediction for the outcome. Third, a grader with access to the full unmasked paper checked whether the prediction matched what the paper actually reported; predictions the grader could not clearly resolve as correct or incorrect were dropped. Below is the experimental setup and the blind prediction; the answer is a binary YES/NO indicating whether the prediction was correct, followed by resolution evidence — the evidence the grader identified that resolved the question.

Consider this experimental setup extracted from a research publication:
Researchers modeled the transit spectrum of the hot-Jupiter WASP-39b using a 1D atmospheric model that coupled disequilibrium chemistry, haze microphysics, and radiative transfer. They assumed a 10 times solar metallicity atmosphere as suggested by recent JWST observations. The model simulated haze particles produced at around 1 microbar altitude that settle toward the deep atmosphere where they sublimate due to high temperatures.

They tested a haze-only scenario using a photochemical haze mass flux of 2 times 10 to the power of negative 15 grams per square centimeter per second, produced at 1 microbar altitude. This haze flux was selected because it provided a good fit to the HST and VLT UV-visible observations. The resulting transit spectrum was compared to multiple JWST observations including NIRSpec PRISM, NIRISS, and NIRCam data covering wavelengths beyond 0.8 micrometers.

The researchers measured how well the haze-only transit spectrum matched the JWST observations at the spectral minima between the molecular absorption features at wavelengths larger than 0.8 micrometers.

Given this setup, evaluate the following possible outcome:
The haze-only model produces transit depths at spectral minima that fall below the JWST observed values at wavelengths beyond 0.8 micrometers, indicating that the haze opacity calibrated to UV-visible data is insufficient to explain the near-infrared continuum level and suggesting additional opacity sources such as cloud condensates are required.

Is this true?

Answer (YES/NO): YES